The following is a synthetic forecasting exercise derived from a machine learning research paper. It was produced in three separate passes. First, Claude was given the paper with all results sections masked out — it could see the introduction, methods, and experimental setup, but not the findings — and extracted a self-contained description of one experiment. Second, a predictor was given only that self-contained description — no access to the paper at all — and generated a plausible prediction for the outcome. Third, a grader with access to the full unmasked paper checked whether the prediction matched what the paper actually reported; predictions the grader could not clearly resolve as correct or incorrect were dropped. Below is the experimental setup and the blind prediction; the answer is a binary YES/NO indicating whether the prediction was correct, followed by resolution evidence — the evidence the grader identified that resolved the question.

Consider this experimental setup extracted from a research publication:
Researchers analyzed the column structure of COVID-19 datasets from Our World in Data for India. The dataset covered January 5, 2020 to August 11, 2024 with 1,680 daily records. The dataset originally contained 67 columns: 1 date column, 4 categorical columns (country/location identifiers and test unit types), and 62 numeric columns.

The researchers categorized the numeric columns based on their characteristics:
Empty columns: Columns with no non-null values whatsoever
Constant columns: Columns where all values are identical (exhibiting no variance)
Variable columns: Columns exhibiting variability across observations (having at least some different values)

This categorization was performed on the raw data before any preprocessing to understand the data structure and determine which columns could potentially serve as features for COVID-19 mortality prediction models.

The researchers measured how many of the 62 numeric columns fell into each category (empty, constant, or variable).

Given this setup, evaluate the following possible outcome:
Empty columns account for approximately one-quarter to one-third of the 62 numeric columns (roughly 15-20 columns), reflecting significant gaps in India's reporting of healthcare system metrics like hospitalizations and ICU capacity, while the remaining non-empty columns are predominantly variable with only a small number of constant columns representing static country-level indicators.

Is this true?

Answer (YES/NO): NO